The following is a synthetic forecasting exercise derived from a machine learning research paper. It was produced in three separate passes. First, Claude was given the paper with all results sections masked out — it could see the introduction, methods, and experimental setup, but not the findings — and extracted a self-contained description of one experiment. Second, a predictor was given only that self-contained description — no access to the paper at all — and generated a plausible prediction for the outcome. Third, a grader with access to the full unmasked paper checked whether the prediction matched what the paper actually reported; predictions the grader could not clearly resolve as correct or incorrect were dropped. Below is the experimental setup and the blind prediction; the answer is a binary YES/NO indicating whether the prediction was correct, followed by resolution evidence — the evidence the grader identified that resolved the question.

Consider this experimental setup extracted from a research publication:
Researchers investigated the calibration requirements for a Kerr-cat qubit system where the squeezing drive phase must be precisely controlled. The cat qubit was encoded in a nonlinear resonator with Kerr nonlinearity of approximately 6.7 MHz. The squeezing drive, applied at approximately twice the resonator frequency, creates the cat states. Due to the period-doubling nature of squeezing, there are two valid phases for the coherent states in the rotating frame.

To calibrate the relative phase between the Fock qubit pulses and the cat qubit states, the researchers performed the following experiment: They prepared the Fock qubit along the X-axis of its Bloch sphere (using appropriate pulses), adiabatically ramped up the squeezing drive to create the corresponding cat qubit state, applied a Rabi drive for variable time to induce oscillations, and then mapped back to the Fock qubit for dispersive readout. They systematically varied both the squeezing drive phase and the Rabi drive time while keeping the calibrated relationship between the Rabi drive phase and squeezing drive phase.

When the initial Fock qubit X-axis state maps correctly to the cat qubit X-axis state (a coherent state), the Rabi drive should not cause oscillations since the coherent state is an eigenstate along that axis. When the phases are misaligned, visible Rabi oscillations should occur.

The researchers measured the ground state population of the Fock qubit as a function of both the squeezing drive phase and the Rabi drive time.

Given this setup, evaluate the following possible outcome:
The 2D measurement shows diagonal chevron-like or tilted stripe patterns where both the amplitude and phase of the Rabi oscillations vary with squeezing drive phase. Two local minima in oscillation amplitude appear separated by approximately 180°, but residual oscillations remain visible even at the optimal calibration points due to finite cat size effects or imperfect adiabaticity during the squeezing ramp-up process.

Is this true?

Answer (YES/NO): NO